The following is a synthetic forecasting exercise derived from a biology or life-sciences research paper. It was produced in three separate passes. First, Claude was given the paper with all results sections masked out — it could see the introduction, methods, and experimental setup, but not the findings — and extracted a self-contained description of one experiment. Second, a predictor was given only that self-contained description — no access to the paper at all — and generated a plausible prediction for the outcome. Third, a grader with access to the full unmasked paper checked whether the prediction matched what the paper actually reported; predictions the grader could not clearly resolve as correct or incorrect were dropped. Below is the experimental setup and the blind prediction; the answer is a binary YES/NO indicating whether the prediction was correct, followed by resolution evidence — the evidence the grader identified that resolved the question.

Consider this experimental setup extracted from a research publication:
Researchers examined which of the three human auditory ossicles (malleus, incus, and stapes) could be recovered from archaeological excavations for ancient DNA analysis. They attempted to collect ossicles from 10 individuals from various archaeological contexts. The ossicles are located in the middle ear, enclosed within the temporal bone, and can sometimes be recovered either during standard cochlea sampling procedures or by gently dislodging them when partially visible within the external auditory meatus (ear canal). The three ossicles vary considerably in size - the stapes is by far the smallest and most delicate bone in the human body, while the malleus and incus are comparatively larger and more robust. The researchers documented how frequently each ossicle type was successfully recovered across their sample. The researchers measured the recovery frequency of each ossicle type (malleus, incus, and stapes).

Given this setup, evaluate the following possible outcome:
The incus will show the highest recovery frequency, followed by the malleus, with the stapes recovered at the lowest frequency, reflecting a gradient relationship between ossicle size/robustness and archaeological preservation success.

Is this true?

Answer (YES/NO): YES